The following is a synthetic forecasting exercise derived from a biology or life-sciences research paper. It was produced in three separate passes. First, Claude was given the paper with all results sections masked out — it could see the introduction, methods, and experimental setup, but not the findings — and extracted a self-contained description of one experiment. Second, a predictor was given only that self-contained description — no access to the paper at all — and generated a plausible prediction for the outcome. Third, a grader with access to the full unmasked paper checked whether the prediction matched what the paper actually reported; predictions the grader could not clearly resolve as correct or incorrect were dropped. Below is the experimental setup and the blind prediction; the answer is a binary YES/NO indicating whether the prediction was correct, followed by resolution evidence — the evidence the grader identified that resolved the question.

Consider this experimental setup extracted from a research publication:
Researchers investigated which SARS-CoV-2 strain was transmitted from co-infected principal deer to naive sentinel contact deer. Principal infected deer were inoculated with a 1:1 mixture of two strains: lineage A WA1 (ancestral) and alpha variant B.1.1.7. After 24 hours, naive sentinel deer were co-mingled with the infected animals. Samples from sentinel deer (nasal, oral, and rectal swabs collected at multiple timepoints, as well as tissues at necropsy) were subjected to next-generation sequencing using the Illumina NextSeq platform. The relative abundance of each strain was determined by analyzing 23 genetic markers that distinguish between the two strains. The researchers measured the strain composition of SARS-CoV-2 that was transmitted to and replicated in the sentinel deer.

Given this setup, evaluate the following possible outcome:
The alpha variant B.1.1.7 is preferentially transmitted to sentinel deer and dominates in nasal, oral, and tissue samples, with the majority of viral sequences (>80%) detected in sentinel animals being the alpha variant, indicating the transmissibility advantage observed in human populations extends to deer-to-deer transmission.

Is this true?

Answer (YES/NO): YES